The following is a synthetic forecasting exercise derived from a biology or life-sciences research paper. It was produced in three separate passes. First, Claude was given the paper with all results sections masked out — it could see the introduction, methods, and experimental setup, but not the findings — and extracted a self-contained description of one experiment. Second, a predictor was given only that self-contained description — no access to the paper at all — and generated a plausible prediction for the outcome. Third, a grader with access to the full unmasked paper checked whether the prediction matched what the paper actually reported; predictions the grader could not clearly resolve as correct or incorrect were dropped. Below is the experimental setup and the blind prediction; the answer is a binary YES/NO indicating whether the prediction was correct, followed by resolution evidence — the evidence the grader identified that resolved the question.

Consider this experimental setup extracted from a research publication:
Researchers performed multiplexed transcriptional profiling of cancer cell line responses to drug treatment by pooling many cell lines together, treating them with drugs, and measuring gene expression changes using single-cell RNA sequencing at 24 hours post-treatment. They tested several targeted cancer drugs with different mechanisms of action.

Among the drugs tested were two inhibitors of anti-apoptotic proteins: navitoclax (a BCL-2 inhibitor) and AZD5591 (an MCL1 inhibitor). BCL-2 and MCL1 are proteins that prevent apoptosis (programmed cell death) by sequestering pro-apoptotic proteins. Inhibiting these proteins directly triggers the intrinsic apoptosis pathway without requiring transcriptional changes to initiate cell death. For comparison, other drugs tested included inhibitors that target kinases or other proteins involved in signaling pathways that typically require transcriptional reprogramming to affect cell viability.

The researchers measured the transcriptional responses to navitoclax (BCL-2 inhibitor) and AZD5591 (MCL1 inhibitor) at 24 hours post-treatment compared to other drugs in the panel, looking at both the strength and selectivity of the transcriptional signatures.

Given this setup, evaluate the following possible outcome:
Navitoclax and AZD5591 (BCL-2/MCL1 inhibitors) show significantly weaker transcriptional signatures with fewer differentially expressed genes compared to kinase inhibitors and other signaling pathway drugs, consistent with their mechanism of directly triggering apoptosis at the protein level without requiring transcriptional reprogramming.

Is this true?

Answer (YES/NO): YES